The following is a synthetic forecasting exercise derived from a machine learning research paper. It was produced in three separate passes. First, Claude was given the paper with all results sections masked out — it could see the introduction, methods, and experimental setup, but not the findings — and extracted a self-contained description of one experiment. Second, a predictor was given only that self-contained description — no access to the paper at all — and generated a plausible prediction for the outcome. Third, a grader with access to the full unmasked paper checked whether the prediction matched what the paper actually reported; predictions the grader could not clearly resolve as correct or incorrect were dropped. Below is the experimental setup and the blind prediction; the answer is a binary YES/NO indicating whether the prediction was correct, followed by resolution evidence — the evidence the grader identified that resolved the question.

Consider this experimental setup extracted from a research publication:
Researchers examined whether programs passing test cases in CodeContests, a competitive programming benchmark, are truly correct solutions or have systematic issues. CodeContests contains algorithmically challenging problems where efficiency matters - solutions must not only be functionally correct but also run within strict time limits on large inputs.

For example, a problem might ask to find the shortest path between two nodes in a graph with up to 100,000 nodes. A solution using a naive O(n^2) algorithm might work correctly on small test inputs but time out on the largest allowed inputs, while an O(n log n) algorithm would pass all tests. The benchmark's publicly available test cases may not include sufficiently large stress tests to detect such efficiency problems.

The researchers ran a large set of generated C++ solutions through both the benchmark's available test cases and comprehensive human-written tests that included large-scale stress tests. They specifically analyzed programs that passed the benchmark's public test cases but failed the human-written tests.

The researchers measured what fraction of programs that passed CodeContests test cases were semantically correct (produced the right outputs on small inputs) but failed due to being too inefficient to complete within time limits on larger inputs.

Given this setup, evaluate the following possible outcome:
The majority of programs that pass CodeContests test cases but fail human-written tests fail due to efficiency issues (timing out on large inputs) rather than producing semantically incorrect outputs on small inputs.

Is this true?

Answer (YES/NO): NO